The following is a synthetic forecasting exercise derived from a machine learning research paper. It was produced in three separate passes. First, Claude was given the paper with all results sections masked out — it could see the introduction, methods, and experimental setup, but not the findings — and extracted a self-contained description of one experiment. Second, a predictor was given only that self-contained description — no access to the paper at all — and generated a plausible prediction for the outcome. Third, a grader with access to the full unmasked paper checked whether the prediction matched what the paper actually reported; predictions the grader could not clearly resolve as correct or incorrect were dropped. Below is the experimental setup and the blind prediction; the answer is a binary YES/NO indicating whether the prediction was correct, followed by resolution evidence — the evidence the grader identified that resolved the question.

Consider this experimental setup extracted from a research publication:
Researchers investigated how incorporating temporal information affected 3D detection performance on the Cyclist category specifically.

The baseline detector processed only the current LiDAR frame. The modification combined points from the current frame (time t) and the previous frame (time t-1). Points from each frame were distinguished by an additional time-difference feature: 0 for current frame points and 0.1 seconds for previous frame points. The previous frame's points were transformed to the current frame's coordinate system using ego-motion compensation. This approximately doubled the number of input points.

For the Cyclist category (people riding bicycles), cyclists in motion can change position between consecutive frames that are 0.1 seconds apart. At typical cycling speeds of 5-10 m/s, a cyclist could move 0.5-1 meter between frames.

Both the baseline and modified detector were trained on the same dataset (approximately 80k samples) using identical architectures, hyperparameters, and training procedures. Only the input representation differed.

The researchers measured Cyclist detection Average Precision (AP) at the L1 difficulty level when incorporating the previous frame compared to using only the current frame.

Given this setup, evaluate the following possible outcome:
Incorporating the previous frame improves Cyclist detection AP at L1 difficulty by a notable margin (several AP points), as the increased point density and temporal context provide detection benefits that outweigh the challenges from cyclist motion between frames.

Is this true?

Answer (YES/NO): NO